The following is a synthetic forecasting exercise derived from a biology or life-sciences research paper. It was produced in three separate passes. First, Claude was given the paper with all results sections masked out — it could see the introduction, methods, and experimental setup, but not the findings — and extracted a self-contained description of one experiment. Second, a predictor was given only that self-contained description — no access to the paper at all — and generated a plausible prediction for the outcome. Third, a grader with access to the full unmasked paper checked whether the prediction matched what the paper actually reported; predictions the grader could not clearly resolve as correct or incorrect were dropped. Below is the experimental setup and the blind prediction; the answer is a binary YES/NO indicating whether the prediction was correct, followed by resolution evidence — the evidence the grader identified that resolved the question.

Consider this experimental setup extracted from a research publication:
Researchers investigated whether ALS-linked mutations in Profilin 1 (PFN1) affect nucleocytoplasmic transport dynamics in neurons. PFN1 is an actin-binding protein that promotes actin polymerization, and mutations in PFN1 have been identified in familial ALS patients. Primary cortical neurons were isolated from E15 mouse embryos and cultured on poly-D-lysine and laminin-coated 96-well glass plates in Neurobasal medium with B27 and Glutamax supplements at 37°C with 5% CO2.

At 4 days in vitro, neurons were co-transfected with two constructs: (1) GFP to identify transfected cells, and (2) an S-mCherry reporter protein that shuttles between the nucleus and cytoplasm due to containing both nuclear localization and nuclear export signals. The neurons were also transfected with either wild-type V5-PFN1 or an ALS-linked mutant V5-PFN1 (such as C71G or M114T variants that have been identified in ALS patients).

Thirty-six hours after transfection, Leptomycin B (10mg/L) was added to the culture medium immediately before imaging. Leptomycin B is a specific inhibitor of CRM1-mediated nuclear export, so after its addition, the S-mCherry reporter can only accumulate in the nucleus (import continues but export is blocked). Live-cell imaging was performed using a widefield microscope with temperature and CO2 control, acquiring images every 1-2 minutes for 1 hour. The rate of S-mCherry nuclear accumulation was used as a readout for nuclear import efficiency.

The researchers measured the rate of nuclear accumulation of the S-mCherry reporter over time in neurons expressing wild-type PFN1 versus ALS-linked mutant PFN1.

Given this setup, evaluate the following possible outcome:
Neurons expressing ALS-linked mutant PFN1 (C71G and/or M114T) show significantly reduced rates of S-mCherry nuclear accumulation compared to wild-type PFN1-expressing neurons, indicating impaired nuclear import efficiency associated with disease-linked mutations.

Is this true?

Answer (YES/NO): YES